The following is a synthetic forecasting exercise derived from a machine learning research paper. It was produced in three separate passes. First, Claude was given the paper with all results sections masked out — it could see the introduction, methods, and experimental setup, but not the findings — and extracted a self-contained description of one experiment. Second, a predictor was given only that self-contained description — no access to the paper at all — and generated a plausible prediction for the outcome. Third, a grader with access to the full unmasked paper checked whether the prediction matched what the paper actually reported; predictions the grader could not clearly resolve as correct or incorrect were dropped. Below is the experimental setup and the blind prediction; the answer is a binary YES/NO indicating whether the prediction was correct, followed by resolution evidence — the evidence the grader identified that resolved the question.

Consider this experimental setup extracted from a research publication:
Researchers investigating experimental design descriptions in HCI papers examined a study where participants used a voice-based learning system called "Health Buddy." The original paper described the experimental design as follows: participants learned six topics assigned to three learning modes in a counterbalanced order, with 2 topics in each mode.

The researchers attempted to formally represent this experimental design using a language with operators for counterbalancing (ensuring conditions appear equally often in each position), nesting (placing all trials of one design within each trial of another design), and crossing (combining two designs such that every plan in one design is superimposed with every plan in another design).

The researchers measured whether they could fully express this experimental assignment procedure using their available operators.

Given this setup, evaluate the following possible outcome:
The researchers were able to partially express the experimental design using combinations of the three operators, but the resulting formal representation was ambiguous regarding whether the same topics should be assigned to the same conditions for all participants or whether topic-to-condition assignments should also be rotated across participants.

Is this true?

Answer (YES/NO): NO